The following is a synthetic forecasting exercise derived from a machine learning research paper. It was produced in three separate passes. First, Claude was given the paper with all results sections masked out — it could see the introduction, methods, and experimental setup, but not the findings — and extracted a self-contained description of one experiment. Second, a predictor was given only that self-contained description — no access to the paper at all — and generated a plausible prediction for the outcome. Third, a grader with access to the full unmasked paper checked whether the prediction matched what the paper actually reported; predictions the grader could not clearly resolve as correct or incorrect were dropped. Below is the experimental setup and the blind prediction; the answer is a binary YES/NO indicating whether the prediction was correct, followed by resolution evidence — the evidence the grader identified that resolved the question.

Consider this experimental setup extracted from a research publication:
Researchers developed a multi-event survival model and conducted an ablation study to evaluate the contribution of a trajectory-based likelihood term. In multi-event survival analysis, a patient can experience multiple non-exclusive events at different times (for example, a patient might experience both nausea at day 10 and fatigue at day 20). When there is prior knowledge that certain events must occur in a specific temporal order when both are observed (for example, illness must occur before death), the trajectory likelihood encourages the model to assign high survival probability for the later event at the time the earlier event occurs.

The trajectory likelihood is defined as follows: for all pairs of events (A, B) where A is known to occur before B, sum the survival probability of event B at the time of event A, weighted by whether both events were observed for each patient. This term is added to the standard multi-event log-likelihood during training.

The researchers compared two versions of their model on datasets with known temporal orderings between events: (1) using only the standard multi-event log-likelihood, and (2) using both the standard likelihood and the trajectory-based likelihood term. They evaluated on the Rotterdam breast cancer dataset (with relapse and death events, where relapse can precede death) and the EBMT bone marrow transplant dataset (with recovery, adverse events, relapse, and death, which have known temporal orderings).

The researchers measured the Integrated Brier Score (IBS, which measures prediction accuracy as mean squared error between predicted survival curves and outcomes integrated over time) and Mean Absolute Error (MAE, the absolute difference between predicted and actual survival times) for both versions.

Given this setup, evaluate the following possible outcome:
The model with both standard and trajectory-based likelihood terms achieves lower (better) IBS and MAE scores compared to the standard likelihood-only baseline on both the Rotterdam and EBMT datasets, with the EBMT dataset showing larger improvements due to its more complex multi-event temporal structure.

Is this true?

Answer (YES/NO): NO